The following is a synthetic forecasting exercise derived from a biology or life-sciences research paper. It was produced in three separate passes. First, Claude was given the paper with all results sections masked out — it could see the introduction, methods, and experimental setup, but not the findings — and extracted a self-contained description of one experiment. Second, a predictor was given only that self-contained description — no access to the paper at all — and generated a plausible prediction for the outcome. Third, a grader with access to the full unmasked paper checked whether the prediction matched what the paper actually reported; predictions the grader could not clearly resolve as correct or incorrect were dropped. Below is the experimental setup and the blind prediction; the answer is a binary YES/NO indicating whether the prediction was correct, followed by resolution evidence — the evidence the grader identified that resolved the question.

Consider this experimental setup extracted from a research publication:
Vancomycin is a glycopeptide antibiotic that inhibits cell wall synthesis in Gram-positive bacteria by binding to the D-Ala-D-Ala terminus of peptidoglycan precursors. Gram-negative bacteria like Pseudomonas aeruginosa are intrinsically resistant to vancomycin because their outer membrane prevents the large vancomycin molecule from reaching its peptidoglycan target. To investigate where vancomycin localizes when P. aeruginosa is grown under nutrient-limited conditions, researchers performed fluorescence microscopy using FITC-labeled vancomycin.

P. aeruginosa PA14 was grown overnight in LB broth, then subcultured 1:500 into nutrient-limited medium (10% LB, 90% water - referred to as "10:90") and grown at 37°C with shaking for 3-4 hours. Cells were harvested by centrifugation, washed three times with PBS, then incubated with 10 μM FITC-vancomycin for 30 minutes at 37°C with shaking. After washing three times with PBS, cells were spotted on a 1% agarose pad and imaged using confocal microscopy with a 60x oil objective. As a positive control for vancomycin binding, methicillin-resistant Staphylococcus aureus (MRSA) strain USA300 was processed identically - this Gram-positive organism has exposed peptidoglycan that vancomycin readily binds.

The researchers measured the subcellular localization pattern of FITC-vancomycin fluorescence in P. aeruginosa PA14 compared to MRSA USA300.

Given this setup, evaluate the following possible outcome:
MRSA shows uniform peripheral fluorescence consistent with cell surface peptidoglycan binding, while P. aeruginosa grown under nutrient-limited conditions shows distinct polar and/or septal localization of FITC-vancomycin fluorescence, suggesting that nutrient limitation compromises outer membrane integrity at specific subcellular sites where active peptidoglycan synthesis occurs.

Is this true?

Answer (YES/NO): NO